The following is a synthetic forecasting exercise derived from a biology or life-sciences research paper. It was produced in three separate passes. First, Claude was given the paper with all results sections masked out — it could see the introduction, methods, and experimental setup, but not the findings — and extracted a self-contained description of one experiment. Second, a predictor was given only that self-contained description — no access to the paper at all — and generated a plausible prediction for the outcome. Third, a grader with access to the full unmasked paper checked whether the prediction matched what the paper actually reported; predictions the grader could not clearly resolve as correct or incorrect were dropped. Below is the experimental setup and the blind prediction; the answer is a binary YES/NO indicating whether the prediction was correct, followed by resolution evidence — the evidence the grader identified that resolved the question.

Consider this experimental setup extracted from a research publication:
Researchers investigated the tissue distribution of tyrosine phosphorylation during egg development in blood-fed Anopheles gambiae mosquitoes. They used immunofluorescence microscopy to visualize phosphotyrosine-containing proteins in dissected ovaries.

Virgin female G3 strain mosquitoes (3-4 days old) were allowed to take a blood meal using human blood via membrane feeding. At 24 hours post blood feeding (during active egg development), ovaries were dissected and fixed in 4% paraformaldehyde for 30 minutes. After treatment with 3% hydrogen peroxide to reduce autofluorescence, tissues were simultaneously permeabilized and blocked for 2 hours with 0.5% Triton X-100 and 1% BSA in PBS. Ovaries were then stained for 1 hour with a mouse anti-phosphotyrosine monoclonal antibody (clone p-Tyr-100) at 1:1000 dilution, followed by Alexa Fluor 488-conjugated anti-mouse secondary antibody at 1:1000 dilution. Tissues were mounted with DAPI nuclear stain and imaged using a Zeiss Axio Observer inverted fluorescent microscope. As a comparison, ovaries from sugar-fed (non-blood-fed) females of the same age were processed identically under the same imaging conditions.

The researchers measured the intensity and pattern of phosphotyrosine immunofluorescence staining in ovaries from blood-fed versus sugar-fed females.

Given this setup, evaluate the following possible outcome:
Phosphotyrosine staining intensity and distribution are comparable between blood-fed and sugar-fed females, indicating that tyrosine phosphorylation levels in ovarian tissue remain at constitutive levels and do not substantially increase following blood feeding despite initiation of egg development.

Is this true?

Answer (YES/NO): NO